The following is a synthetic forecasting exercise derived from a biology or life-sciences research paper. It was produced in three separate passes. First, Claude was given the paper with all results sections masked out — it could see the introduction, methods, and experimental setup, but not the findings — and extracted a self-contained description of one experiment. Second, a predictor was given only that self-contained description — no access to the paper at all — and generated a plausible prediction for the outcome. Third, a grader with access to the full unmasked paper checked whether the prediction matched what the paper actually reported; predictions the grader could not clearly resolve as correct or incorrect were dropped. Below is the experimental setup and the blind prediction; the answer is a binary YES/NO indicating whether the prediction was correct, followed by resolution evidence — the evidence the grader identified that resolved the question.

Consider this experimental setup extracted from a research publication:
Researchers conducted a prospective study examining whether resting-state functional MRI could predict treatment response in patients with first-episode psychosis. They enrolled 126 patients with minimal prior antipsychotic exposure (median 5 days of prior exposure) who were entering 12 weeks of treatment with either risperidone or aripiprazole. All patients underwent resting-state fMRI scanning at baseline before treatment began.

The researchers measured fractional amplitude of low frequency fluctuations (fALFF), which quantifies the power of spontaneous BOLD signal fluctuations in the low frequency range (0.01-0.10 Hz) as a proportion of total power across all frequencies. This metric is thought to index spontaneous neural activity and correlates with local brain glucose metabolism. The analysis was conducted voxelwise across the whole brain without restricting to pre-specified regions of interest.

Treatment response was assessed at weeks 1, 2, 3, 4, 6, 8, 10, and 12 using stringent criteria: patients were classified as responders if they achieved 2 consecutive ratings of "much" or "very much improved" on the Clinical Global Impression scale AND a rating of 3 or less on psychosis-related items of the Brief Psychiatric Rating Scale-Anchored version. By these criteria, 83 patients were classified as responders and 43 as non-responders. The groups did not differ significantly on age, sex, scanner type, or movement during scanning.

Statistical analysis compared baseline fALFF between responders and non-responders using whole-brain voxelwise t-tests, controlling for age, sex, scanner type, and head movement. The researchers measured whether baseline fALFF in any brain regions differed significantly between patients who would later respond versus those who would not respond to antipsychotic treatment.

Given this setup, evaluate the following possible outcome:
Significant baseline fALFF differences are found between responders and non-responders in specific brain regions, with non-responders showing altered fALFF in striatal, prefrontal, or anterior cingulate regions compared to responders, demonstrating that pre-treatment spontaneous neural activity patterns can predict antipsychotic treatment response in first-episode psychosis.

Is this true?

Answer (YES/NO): NO